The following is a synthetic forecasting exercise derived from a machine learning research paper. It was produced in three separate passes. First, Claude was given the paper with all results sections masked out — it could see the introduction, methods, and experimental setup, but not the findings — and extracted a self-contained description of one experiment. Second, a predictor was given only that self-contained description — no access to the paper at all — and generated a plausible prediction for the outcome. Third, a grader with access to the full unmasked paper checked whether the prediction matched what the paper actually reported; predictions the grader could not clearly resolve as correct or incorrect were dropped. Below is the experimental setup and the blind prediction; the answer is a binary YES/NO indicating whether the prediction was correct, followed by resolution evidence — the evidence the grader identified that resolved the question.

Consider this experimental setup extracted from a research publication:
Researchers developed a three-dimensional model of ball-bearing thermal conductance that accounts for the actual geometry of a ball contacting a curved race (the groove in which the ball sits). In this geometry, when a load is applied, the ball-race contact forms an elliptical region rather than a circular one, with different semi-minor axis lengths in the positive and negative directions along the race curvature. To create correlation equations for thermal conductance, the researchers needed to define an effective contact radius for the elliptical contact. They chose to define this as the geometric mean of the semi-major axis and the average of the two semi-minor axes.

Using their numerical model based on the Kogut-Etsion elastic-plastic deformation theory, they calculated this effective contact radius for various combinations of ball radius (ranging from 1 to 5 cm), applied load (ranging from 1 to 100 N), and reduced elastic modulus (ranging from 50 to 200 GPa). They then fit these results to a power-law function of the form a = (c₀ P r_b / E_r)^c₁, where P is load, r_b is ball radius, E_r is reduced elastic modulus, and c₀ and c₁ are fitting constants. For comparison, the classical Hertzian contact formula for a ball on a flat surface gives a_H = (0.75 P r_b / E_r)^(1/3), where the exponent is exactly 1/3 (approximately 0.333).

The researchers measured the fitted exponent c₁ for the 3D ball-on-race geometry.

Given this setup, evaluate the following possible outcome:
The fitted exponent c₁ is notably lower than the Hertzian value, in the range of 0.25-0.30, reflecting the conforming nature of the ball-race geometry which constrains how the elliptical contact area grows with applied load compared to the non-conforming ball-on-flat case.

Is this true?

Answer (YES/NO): NO